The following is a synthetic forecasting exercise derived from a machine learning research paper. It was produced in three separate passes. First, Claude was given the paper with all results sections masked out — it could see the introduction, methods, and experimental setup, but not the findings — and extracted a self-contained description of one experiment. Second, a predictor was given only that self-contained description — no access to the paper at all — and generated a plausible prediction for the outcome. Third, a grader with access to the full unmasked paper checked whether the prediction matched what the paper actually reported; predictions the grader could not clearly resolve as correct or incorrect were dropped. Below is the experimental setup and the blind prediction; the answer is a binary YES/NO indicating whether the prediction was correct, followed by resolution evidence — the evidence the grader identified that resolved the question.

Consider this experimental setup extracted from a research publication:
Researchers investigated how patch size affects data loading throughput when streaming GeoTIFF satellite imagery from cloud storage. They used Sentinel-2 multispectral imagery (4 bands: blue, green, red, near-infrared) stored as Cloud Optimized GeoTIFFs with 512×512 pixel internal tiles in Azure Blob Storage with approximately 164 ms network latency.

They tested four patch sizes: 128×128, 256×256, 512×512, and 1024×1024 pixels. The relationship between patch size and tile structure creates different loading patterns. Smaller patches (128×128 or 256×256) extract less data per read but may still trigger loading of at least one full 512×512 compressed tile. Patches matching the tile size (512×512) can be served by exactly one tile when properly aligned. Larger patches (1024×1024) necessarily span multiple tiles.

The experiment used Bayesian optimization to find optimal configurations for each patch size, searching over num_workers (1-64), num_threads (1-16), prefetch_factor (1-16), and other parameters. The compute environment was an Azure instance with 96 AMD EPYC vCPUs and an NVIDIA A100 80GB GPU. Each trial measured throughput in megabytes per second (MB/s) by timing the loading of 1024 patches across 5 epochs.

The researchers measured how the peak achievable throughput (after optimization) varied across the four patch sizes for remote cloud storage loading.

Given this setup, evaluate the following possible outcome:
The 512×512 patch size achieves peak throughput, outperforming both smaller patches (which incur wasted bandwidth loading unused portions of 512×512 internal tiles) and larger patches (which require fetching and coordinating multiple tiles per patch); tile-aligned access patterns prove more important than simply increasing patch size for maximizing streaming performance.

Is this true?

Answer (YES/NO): NO